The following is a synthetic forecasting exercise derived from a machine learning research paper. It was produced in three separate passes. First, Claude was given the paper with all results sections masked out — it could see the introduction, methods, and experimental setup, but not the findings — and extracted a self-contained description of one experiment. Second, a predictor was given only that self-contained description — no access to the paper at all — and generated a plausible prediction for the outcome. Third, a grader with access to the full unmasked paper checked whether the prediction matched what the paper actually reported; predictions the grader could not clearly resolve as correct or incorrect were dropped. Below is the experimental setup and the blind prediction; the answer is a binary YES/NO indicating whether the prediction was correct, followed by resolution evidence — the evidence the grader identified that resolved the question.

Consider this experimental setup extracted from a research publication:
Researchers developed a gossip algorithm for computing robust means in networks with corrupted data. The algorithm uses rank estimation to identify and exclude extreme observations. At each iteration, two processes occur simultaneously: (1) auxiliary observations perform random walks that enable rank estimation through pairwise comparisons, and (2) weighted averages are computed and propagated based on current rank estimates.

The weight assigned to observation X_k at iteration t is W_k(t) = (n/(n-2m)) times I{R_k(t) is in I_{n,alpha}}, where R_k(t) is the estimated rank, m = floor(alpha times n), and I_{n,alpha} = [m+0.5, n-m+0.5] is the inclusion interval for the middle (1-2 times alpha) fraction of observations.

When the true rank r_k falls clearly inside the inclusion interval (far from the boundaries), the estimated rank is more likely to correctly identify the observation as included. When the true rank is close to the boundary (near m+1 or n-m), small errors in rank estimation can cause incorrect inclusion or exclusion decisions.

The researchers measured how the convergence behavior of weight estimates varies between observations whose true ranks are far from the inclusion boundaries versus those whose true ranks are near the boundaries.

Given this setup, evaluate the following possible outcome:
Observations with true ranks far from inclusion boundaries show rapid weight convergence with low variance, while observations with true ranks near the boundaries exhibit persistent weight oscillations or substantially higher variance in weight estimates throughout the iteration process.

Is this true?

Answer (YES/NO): YES